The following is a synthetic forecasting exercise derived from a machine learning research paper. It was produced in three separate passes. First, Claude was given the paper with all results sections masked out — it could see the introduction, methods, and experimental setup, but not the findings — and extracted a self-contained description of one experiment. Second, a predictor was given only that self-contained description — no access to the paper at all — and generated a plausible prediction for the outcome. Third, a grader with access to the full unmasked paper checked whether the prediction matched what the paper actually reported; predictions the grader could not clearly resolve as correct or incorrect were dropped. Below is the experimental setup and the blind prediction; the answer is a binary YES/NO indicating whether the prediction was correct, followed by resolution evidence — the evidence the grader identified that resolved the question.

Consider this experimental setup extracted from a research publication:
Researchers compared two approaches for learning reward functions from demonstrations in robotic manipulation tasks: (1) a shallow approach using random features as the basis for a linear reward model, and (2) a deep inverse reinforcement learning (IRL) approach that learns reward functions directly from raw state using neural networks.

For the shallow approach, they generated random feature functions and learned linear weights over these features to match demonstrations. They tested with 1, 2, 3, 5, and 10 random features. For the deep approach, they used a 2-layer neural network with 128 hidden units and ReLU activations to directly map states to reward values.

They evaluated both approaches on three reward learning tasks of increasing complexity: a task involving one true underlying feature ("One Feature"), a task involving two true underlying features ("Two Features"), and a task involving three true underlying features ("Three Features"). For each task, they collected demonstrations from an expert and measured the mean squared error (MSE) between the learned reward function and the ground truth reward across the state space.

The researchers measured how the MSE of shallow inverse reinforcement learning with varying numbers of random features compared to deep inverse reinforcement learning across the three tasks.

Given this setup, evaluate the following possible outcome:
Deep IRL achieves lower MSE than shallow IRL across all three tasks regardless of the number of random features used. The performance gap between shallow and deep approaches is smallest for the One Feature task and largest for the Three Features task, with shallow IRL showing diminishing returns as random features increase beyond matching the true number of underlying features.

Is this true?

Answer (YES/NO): NO